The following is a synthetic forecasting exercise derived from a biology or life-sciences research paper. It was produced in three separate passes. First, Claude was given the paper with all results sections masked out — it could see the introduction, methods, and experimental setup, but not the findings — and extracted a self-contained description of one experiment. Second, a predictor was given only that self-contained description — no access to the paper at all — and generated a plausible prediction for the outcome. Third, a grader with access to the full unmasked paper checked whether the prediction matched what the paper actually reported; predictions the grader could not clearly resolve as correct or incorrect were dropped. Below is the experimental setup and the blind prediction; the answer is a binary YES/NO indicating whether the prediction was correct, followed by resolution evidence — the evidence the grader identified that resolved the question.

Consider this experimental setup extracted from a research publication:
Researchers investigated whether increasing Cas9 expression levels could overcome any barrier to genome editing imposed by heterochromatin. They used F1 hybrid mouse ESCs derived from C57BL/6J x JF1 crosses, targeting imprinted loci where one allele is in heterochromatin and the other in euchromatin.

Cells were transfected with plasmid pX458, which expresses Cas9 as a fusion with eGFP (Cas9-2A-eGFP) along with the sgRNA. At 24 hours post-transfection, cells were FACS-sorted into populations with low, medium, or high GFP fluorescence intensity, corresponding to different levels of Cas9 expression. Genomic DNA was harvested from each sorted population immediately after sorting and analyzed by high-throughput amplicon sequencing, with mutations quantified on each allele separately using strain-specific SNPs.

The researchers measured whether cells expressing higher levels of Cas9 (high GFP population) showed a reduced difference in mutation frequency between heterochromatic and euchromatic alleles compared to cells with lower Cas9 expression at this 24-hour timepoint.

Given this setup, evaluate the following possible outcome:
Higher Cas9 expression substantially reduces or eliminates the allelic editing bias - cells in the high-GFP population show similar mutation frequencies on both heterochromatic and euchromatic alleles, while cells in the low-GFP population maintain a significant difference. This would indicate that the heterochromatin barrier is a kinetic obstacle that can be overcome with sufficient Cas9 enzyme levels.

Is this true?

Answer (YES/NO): NO